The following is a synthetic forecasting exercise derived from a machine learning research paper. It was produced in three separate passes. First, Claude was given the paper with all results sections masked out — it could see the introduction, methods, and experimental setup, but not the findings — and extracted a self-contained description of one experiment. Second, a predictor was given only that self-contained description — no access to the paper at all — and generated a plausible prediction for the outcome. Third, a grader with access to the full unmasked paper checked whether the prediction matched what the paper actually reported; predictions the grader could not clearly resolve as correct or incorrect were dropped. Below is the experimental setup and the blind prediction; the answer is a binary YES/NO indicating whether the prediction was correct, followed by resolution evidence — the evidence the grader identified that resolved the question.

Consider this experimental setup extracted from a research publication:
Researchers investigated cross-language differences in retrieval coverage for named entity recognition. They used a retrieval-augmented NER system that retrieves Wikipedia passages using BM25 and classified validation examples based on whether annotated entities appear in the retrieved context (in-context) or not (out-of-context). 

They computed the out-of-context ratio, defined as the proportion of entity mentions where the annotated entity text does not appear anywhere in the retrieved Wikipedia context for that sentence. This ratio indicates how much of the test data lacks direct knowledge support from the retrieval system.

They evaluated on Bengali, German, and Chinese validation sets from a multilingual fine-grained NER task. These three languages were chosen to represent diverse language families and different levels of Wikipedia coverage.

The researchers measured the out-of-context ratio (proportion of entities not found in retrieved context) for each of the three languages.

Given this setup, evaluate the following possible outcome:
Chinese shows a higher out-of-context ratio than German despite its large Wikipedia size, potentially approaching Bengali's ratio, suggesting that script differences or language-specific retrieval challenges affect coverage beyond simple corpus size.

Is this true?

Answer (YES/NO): NO